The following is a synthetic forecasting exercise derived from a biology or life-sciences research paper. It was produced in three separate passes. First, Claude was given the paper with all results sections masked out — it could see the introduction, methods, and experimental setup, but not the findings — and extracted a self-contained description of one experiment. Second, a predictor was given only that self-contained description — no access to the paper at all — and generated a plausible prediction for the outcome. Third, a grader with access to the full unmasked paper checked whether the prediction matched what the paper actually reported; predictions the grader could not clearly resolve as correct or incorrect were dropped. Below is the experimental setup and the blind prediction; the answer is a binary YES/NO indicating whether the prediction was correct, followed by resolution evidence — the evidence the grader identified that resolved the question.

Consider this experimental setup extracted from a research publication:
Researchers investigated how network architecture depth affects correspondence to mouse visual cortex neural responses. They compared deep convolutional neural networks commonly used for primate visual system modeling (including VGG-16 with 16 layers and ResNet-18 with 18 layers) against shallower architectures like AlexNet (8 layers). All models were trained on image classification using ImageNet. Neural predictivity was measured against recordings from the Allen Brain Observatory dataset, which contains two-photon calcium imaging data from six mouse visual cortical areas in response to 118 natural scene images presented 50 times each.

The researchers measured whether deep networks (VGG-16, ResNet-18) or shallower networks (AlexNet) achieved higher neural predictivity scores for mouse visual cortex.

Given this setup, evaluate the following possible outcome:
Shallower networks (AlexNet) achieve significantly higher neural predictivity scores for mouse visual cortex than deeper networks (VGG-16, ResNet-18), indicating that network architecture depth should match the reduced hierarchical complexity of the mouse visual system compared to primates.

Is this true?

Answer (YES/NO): YES